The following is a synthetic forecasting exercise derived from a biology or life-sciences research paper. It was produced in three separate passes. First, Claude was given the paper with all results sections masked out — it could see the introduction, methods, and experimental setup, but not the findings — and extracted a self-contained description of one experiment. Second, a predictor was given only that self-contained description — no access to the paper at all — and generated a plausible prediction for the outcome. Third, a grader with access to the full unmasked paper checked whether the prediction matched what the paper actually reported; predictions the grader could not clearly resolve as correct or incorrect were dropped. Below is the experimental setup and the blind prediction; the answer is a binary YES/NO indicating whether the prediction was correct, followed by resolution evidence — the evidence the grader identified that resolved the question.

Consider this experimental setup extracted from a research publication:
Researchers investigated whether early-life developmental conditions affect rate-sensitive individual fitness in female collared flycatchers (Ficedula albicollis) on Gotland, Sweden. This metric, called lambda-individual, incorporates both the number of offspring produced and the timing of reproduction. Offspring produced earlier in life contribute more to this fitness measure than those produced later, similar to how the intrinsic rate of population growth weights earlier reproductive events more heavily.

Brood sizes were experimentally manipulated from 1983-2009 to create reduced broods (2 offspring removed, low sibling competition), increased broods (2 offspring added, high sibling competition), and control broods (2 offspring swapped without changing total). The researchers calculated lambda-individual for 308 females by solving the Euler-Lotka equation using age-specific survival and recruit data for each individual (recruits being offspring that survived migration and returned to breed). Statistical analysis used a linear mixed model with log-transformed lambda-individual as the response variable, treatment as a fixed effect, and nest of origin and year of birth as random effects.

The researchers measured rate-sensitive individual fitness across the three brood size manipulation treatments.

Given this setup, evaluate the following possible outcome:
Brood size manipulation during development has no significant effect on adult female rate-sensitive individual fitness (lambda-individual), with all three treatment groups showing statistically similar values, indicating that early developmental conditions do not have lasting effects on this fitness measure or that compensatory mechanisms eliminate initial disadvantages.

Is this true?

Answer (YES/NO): YES